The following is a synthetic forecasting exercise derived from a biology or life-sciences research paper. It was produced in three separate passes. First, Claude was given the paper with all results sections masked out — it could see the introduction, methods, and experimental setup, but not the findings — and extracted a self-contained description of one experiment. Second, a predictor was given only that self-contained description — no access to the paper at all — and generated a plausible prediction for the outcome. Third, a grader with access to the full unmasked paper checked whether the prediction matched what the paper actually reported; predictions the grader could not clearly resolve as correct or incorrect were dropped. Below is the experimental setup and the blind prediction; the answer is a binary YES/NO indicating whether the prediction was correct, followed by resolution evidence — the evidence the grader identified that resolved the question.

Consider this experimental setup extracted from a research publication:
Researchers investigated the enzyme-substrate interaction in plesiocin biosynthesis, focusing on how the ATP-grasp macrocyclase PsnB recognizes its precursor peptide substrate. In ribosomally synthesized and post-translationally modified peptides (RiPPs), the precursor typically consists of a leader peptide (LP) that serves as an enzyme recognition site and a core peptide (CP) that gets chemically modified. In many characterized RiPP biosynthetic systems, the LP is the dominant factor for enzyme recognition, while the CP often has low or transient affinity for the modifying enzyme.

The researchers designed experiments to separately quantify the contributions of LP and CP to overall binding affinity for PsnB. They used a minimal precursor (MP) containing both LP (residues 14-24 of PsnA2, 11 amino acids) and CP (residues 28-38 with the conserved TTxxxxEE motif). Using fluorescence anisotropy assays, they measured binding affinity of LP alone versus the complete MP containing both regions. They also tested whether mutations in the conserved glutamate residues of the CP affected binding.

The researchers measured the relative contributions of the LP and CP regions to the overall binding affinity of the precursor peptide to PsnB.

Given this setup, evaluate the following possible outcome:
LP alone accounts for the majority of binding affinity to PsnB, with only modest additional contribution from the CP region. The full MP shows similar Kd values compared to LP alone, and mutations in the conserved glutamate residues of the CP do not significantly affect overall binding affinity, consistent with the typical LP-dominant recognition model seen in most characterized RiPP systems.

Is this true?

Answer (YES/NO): NO